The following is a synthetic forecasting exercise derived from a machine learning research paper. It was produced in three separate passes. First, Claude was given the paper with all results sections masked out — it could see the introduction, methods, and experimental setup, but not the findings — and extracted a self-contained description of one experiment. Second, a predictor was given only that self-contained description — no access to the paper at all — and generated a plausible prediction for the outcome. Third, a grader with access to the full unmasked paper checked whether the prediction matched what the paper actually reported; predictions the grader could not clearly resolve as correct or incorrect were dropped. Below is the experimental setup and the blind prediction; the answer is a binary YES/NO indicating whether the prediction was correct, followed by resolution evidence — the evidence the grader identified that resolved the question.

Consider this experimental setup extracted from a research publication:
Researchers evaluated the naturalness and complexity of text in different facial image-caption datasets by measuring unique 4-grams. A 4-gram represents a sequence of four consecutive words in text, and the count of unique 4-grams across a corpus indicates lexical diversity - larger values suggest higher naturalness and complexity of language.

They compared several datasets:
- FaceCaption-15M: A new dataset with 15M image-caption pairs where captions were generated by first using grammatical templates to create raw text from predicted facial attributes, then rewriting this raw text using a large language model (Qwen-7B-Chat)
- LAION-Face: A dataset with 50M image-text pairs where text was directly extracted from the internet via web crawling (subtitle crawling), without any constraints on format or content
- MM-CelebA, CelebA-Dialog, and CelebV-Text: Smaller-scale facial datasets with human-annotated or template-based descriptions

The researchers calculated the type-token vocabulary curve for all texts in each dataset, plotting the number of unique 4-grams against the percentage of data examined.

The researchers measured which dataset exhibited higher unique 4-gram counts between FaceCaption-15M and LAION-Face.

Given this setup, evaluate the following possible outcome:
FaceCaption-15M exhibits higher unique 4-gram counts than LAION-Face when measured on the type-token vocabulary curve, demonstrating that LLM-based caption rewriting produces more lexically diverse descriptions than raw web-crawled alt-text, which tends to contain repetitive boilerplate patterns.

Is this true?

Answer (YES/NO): NO